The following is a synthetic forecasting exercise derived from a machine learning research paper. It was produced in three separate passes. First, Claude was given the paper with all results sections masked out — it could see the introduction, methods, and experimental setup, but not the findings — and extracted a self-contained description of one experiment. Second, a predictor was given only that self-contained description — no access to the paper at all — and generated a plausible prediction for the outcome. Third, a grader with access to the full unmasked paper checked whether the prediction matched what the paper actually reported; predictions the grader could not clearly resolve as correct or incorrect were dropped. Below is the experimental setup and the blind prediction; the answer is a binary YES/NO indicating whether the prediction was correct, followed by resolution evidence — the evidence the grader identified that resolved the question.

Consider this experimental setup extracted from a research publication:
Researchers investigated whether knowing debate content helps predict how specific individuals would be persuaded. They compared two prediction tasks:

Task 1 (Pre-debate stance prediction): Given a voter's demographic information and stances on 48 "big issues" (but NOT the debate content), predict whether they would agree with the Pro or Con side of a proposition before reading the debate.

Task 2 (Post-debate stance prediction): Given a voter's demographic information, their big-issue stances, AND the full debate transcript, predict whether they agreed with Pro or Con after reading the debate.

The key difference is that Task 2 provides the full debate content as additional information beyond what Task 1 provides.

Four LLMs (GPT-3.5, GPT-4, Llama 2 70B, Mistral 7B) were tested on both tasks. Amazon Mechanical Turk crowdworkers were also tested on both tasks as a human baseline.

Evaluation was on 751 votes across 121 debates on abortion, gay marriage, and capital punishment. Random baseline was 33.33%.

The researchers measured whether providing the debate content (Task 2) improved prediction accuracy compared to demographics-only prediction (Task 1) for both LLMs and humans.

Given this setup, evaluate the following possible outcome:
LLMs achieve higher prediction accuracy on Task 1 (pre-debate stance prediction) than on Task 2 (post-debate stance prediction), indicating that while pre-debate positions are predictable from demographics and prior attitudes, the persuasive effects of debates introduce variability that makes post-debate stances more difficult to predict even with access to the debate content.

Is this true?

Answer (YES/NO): NO